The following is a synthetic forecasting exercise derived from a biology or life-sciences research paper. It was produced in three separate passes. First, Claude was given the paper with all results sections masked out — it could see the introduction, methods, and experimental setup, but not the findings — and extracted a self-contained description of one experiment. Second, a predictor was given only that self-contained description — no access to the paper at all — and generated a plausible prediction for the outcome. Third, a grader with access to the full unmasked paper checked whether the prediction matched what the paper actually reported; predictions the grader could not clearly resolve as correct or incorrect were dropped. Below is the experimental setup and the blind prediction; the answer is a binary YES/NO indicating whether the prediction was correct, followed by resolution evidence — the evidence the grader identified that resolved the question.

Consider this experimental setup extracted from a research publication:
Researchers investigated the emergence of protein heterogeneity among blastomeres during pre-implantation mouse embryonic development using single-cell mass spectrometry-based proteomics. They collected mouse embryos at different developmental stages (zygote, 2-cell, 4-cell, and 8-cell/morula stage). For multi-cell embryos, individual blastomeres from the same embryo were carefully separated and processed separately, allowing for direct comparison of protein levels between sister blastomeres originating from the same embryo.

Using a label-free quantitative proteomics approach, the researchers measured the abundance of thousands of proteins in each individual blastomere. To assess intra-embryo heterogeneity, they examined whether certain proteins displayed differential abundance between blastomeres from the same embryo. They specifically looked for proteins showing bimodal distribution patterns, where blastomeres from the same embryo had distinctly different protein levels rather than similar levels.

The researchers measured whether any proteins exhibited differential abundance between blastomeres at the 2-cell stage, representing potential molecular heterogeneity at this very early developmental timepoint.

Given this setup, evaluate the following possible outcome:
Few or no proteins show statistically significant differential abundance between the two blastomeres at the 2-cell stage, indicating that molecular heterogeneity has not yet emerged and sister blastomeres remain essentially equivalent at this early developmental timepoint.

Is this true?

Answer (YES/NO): NO